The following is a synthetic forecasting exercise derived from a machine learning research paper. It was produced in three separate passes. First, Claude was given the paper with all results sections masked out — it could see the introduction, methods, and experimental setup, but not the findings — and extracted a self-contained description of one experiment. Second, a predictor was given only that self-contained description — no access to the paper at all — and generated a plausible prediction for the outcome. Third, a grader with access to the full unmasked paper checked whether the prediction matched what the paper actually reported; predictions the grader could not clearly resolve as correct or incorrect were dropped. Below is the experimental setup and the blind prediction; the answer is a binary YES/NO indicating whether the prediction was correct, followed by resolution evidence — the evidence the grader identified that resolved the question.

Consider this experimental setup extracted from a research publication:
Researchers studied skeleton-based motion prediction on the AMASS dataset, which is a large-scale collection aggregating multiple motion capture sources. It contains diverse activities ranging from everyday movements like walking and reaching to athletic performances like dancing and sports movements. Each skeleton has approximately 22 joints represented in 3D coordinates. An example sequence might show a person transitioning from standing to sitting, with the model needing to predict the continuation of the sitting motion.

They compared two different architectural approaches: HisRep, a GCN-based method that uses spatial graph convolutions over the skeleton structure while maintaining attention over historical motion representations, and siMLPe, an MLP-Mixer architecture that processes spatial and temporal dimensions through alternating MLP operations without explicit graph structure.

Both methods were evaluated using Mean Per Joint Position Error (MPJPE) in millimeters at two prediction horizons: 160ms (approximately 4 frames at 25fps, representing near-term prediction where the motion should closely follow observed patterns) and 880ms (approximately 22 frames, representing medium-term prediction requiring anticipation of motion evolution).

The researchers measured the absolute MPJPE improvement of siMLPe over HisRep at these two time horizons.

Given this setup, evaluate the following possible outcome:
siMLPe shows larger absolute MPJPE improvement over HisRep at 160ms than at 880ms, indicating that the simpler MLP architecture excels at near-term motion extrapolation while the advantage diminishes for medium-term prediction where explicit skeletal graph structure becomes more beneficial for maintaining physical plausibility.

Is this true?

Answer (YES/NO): YES